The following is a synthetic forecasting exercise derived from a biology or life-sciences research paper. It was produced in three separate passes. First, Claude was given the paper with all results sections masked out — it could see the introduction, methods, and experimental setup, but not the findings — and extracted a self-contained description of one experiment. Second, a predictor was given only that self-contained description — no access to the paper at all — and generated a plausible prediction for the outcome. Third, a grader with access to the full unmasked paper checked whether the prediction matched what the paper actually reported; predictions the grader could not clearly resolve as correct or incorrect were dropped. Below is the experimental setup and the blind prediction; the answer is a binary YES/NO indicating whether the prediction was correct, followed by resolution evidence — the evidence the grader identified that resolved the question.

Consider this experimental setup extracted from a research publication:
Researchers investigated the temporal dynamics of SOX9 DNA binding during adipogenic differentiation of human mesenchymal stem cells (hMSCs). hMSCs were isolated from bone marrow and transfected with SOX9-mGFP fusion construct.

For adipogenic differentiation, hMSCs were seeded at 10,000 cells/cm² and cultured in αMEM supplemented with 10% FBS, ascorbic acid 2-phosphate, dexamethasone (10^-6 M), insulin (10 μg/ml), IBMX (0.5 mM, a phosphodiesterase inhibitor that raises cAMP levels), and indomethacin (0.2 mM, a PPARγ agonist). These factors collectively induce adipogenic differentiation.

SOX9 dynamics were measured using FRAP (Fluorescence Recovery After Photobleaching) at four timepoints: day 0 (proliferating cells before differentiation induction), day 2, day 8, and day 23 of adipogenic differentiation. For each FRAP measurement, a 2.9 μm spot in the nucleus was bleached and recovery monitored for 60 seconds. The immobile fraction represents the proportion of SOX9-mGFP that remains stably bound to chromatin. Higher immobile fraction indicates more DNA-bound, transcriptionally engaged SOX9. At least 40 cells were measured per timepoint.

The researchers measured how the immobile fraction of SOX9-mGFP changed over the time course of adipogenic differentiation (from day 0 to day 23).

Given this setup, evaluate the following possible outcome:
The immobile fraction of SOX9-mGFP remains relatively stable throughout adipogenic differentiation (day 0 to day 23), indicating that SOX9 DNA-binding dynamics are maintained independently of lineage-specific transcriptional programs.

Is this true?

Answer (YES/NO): NO